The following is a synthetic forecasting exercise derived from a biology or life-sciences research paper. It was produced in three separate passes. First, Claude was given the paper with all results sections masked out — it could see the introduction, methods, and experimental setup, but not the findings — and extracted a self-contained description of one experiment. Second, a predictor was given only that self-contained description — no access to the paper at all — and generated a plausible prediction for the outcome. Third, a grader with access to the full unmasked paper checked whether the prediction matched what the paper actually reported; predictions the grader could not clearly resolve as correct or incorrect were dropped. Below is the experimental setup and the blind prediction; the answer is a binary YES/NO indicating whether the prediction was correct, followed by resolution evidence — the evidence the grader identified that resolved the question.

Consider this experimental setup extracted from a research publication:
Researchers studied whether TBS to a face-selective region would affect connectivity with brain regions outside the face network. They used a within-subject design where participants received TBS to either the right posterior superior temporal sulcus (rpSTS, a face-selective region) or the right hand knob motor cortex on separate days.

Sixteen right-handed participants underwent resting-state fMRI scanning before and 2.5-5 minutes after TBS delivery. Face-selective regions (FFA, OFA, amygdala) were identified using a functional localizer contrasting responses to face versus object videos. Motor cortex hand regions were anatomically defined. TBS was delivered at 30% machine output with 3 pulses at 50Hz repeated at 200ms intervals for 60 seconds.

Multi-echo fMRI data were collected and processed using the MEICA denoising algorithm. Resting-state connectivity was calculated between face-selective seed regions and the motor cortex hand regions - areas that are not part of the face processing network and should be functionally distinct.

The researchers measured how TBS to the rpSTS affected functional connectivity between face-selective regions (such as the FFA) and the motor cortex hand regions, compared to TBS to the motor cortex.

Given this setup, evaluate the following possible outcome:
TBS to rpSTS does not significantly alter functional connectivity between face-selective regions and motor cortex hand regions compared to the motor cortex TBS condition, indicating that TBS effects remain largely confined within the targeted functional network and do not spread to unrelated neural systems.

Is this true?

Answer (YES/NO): YES